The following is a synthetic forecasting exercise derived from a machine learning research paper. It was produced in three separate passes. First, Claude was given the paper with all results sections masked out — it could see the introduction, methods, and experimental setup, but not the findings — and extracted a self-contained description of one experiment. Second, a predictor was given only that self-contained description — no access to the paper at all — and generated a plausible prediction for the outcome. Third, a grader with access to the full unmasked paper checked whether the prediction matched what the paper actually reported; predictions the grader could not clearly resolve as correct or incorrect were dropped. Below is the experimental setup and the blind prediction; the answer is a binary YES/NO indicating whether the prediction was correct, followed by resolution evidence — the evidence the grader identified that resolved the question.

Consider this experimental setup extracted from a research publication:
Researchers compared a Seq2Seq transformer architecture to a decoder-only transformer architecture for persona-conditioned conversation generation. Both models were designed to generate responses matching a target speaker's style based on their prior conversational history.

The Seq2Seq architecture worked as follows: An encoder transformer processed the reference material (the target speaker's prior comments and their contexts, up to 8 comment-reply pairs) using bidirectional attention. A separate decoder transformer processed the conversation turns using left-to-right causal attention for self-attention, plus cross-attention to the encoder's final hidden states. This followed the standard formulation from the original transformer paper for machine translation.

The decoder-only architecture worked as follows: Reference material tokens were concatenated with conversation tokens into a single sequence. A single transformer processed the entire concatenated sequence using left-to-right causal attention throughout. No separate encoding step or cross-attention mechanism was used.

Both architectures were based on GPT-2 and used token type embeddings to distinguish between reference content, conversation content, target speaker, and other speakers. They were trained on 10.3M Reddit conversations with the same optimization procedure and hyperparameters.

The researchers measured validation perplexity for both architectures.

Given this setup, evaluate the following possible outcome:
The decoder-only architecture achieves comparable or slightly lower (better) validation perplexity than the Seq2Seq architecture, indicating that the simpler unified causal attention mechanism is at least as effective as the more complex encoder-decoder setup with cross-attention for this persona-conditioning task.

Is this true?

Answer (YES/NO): NO